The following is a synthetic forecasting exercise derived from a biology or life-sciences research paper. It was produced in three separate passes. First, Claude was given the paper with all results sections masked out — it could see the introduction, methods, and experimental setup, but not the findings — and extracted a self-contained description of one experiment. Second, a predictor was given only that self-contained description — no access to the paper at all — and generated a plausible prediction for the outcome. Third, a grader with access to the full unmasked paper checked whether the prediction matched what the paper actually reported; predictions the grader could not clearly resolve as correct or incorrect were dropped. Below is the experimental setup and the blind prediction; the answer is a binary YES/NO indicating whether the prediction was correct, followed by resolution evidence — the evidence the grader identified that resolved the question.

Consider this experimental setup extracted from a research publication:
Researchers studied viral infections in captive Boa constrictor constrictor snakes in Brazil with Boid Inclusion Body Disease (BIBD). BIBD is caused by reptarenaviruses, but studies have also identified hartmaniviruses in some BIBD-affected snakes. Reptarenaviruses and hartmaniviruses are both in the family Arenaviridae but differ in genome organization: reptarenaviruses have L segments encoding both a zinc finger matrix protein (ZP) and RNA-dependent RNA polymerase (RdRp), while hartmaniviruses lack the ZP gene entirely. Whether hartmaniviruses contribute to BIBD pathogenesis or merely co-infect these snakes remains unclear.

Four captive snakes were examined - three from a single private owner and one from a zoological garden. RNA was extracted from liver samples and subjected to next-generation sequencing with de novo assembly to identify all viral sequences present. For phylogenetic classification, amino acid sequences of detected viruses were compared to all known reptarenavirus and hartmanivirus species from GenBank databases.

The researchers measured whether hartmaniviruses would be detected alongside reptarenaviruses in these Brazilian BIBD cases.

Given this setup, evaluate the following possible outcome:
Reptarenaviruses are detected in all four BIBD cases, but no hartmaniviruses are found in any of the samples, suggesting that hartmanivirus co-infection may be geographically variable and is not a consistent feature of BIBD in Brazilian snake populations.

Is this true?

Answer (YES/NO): NO